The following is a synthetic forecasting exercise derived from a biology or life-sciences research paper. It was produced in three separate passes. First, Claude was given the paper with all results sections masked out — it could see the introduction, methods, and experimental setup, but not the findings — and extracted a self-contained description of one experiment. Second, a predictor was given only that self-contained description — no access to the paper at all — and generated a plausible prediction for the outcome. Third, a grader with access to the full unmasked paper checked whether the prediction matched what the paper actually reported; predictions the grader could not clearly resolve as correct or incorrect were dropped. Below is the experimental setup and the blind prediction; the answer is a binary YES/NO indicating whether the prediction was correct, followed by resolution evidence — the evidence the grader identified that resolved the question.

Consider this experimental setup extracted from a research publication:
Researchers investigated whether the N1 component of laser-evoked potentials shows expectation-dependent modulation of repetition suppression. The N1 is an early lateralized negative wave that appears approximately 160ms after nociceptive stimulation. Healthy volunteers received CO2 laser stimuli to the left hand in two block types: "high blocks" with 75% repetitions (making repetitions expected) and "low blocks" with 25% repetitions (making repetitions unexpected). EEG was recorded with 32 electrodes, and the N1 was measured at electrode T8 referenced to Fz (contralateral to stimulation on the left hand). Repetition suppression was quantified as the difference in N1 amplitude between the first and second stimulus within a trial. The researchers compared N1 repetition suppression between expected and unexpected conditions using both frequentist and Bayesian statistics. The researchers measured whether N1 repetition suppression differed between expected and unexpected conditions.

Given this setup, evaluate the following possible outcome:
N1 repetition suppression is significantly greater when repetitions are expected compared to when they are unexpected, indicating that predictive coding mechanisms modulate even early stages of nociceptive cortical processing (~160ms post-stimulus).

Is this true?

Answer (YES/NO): NO